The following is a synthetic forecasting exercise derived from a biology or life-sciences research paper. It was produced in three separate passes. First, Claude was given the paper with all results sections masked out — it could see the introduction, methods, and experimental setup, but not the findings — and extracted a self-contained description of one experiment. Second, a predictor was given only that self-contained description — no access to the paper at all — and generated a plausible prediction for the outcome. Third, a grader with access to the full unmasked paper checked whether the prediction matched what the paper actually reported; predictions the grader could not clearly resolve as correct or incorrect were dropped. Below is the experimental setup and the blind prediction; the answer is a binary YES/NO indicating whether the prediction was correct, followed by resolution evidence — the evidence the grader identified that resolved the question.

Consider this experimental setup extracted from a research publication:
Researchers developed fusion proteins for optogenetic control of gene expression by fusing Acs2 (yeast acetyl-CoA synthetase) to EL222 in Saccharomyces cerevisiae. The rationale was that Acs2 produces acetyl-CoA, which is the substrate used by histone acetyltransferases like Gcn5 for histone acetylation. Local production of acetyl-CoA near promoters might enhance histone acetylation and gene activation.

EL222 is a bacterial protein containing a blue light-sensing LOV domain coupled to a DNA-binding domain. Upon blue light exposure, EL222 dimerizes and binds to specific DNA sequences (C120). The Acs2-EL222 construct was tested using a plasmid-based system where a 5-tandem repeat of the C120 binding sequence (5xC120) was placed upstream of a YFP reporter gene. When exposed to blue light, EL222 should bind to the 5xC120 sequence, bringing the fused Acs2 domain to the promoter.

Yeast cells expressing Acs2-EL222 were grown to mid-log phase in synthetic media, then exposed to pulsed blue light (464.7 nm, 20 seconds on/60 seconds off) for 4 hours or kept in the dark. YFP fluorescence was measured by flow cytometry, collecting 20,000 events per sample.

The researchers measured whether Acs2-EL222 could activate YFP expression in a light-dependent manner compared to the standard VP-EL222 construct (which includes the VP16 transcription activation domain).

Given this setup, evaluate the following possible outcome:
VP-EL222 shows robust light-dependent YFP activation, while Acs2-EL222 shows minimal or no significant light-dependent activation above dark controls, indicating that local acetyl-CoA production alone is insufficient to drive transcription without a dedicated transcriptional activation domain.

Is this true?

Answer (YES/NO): YES